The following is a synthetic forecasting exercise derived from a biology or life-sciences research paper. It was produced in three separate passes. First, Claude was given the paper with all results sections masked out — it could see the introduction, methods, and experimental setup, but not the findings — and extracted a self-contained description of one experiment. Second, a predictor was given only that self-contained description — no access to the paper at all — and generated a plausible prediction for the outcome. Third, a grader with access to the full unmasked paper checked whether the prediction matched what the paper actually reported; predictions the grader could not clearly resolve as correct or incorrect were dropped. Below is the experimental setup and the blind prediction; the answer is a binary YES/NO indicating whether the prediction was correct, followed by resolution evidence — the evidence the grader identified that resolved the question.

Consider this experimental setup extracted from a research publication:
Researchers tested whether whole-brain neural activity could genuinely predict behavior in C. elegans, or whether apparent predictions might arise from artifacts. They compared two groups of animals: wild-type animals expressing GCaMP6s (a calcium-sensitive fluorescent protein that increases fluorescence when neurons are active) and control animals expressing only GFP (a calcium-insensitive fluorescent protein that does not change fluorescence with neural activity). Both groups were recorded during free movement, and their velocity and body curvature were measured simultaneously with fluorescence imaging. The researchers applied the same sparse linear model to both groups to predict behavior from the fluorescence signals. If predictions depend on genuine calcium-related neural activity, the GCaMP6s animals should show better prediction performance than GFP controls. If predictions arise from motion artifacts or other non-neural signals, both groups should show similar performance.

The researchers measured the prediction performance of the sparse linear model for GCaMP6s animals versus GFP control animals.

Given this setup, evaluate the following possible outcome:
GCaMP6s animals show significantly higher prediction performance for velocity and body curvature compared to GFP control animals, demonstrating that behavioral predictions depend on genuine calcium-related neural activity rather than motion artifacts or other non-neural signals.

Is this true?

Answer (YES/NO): YES